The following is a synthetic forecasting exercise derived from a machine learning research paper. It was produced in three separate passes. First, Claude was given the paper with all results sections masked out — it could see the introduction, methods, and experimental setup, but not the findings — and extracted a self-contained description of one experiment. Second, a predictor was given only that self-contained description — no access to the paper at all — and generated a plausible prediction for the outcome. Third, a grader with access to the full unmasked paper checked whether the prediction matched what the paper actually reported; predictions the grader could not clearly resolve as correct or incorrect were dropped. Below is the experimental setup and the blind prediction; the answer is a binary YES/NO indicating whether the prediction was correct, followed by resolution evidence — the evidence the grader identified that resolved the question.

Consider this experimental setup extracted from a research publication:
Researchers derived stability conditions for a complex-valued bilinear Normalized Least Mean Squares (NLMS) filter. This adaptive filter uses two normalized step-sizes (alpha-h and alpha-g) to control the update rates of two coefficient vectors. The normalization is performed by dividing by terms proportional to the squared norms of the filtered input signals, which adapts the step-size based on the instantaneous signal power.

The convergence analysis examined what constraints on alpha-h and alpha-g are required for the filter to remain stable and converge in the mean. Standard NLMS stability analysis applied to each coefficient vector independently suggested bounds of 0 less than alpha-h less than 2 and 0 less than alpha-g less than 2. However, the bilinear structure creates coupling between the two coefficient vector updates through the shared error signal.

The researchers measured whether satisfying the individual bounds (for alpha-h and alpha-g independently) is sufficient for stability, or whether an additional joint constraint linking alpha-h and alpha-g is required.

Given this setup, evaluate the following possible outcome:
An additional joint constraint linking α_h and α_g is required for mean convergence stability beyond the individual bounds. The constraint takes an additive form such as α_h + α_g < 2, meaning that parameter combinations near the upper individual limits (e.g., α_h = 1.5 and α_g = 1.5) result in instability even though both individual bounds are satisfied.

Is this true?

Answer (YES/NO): YES